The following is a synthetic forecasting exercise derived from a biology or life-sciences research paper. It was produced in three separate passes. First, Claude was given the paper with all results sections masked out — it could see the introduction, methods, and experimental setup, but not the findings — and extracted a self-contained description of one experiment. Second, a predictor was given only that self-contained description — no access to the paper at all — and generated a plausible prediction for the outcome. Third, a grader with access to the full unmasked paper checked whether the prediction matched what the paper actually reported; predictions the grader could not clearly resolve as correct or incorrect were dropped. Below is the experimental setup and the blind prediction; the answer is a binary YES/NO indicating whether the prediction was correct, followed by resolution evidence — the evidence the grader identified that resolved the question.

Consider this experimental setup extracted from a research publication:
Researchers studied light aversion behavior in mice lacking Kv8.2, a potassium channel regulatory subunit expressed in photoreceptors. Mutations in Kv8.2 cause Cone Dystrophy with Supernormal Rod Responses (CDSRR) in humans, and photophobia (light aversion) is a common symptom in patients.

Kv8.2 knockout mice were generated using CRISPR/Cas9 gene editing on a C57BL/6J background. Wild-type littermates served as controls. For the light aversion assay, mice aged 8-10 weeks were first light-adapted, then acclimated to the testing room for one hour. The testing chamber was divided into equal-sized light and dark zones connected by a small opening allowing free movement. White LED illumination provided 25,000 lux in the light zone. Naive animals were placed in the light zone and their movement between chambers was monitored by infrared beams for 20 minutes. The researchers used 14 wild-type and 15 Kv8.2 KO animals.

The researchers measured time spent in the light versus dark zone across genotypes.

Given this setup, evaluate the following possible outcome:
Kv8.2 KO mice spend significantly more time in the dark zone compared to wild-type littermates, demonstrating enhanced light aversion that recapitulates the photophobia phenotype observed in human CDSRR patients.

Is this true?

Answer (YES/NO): NO